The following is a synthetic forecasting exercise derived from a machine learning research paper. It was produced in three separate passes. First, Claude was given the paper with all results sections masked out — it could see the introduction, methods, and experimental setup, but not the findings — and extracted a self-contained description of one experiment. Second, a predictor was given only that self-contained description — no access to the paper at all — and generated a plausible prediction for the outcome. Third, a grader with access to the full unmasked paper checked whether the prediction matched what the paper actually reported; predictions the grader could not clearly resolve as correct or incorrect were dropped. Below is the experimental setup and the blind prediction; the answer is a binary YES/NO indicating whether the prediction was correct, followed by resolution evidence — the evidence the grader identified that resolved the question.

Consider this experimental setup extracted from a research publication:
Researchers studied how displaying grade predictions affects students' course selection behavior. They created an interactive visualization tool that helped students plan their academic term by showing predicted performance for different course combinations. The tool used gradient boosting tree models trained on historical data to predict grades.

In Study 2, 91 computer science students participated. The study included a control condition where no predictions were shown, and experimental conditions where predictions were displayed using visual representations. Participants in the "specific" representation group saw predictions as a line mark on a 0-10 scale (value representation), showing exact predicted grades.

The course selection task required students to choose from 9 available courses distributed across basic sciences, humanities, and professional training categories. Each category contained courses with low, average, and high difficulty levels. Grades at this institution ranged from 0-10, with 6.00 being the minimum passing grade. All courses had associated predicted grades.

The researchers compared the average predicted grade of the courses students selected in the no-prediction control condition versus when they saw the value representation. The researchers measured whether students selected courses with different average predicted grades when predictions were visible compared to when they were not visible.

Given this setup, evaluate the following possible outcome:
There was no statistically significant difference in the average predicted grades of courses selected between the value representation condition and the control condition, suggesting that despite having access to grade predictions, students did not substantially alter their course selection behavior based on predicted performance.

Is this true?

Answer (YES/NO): NO